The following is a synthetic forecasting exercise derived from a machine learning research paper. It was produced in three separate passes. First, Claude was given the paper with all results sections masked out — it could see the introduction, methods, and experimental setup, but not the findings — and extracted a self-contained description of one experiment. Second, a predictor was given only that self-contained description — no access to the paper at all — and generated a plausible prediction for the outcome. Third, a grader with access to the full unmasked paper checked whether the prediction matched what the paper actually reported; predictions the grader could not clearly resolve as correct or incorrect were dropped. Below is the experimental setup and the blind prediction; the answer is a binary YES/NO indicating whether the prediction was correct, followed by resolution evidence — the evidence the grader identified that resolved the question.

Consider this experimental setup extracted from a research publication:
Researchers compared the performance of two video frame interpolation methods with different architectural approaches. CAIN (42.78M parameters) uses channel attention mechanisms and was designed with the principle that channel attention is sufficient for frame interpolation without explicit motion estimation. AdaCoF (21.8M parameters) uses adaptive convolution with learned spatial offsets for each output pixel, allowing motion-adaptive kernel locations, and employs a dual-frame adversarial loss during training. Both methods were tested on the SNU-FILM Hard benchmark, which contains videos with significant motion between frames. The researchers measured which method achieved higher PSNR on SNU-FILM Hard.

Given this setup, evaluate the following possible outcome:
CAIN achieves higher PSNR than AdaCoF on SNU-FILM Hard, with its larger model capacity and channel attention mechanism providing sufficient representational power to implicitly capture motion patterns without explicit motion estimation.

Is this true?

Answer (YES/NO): YES